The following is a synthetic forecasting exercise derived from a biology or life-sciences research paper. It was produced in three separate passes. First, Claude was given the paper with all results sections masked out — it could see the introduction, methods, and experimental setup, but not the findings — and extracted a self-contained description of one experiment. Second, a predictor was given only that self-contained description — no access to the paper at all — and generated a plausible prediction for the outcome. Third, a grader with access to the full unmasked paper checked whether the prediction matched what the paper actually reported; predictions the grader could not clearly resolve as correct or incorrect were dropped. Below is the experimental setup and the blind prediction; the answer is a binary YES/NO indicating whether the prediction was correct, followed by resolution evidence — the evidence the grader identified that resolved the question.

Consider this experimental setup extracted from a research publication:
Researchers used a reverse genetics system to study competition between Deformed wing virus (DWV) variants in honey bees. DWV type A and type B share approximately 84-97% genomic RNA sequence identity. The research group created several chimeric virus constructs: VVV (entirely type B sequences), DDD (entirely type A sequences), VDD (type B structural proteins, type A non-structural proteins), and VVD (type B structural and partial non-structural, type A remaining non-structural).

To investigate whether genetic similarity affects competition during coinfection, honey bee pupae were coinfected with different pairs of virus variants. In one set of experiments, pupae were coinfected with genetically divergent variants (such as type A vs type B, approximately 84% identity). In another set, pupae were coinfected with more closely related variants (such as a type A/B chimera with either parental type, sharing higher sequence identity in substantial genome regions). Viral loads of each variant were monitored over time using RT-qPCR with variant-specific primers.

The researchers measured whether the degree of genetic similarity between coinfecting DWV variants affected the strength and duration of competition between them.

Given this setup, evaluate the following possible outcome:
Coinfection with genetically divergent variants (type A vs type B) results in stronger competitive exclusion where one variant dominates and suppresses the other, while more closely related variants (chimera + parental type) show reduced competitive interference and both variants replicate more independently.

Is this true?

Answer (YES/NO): NO